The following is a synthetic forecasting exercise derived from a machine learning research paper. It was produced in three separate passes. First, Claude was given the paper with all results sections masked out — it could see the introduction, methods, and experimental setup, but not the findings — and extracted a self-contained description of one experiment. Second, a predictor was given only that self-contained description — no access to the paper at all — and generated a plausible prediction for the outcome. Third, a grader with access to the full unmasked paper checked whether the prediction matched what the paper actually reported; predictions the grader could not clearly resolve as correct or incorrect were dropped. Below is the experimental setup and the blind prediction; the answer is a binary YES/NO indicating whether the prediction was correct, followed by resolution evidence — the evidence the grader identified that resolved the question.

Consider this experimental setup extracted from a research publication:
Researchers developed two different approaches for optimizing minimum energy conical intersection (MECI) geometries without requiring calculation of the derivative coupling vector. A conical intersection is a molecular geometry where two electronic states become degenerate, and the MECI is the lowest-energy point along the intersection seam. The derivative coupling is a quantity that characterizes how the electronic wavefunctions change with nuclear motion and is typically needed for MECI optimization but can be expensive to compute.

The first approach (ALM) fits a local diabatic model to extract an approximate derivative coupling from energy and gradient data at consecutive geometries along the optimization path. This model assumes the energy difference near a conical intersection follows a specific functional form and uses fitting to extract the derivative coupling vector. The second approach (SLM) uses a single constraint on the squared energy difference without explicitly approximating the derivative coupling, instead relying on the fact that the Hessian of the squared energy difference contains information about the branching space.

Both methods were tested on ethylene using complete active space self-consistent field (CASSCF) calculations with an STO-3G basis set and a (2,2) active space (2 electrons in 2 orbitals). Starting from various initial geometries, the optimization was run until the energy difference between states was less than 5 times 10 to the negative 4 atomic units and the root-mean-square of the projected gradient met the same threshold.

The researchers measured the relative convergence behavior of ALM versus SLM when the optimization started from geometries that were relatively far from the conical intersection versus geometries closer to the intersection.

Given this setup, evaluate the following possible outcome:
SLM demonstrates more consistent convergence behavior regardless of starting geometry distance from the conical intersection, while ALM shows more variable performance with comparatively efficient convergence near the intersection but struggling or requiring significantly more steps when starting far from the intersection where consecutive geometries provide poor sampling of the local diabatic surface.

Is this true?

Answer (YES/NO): NO